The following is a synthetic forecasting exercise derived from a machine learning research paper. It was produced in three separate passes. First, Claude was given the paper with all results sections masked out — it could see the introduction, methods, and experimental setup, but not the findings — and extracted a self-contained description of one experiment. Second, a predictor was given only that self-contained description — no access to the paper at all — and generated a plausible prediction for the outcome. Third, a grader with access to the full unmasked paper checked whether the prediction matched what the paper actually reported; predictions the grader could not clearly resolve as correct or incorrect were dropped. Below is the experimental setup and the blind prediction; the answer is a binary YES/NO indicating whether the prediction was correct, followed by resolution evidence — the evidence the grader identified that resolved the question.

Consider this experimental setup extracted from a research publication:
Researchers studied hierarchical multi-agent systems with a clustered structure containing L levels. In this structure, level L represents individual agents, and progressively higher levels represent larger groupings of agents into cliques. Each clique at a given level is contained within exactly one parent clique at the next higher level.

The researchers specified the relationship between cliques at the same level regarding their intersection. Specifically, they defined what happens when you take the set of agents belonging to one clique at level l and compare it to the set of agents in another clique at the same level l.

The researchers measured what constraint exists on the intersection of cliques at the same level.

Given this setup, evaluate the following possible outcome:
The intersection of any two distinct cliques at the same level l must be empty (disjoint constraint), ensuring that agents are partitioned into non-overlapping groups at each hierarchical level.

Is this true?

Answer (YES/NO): YES